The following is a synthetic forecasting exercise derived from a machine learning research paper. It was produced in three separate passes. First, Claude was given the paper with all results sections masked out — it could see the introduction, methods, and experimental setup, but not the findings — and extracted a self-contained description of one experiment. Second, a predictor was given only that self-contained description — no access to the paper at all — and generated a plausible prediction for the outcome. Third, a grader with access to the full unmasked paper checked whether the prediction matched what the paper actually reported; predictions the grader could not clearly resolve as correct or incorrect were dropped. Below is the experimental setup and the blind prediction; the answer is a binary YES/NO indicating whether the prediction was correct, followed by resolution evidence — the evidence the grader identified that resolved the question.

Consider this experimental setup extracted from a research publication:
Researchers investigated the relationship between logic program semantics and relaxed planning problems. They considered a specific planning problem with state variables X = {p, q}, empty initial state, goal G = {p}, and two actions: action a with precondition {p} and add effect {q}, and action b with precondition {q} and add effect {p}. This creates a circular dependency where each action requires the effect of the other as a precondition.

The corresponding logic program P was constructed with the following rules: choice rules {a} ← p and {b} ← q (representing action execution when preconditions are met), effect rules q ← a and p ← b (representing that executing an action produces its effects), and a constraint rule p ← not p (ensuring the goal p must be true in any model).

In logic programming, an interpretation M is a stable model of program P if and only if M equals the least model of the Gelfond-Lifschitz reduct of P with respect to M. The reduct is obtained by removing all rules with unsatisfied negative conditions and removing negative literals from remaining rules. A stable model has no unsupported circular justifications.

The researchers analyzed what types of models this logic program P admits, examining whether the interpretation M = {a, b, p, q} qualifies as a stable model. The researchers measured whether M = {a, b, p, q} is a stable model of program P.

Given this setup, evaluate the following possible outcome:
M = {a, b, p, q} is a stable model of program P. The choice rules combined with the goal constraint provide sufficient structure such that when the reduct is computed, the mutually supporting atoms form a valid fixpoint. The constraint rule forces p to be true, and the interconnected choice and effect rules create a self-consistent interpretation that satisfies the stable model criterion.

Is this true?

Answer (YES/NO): NO